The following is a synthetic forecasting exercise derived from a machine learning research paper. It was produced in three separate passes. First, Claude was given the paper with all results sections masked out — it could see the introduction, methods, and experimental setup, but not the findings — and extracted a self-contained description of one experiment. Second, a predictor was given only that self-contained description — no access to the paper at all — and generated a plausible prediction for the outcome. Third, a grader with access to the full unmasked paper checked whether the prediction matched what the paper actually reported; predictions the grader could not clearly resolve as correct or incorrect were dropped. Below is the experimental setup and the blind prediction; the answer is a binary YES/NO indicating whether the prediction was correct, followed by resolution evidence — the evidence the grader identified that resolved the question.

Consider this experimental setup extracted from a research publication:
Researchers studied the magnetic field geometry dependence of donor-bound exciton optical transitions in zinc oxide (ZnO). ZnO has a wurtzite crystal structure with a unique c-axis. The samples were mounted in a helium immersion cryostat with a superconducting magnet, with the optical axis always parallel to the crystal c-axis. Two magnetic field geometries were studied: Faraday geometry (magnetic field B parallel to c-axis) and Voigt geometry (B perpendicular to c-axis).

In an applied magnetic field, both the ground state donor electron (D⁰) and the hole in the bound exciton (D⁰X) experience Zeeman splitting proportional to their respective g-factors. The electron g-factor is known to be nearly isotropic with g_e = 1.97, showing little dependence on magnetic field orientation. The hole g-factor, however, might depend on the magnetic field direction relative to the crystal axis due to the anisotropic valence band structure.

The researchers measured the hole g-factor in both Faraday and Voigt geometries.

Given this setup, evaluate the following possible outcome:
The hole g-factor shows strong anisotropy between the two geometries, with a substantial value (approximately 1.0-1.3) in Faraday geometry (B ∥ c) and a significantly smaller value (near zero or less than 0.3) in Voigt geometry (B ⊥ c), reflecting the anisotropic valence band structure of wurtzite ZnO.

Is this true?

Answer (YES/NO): YES